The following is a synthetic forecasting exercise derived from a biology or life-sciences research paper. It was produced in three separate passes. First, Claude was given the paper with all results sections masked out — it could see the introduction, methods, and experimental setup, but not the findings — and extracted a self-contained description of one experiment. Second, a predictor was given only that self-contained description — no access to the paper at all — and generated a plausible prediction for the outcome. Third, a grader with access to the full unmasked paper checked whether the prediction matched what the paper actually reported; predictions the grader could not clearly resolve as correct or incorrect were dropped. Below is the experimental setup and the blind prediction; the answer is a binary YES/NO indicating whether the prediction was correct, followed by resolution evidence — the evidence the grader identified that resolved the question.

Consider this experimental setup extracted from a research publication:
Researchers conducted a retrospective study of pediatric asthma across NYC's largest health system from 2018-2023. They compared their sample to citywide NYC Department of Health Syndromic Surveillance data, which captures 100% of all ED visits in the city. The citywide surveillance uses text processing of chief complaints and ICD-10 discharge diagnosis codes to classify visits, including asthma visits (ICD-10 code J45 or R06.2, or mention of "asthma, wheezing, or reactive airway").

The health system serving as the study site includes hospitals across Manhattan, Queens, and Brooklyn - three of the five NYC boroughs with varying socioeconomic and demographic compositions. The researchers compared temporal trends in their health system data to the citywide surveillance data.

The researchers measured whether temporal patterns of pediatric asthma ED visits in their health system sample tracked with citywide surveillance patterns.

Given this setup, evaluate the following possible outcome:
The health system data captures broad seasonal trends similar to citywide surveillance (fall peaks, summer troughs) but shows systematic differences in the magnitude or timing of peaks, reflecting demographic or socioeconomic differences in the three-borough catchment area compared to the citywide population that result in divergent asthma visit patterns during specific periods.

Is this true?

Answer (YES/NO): NO